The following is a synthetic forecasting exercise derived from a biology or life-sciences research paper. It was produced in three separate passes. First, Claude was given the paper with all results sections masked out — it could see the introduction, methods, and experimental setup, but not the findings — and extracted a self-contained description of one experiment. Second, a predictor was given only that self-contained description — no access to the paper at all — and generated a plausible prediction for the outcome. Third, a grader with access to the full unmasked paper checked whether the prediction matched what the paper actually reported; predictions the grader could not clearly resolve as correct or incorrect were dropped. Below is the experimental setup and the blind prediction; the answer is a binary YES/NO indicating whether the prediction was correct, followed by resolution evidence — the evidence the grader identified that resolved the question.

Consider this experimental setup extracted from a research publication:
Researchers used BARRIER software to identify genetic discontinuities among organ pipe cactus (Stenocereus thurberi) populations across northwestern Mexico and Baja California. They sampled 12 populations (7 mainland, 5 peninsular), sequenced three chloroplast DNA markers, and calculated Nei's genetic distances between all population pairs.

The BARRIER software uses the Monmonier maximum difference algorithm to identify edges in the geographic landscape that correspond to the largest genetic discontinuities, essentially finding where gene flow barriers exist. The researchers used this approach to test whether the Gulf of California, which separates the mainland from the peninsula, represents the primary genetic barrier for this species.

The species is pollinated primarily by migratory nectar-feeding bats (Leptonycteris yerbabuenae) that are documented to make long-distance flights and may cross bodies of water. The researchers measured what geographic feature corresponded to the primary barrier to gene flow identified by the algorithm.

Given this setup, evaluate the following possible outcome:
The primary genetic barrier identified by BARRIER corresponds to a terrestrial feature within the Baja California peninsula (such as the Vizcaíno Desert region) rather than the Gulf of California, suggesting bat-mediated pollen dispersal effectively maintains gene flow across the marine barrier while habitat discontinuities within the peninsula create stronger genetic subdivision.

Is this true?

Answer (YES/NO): NO